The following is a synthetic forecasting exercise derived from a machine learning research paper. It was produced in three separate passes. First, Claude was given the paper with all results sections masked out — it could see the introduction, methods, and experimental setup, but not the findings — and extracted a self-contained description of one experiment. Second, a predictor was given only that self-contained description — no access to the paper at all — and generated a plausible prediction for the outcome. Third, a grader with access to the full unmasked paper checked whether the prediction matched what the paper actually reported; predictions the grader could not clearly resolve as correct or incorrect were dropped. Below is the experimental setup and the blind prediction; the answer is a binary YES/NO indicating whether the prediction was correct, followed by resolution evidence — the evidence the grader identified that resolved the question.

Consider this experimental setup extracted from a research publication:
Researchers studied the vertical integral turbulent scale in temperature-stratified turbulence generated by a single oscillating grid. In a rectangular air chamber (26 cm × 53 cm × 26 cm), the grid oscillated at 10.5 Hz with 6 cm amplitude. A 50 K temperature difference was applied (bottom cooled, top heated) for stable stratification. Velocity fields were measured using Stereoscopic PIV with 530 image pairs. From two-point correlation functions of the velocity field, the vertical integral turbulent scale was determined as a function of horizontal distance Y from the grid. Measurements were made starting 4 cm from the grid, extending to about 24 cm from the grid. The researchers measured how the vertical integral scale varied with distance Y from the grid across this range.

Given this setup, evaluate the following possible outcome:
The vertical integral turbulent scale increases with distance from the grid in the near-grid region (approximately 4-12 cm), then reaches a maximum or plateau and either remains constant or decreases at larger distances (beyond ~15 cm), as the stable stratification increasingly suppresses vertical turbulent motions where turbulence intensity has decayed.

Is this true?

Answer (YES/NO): NO